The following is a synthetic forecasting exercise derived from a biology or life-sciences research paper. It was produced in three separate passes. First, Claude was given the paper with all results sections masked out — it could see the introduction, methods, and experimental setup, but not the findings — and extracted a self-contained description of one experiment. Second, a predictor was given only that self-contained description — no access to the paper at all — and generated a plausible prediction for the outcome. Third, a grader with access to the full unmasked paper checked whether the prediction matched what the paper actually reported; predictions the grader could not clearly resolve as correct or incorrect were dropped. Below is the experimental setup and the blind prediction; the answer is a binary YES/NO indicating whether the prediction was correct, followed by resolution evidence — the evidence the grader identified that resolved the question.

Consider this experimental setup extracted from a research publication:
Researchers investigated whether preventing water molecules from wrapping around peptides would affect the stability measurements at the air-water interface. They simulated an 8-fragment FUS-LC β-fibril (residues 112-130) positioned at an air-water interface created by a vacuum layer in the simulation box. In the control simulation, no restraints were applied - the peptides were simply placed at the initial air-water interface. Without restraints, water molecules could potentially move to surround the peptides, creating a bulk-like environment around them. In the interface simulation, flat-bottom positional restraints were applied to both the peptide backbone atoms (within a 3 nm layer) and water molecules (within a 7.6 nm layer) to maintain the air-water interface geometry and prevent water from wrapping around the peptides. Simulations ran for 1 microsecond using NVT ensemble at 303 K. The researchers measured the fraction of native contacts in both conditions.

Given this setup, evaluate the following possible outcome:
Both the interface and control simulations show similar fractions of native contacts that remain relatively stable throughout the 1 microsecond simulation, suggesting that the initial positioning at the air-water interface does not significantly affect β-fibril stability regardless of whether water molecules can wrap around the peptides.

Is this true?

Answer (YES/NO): NO